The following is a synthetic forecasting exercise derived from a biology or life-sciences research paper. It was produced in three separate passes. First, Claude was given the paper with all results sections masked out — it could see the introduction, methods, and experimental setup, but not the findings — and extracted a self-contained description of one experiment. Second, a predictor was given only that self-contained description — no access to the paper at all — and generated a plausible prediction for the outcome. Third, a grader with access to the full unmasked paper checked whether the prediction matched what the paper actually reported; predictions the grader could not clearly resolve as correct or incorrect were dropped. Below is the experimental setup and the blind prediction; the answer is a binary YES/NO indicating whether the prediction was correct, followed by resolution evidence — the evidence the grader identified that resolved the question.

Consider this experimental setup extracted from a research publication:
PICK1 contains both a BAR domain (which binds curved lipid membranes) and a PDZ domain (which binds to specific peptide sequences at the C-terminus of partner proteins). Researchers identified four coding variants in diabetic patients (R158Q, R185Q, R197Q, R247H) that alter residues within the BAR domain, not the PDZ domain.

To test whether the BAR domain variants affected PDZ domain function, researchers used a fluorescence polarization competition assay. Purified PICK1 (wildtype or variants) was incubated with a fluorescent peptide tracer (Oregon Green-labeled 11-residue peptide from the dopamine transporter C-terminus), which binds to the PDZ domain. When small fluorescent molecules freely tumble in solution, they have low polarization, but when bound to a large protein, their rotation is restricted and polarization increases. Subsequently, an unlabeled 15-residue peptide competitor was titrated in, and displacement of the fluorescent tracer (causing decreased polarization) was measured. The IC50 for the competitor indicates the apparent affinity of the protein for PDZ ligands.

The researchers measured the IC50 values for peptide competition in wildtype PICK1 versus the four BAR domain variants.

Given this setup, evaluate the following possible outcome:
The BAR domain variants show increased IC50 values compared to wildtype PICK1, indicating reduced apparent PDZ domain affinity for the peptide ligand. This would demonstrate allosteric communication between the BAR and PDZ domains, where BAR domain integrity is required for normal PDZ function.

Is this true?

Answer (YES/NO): NO